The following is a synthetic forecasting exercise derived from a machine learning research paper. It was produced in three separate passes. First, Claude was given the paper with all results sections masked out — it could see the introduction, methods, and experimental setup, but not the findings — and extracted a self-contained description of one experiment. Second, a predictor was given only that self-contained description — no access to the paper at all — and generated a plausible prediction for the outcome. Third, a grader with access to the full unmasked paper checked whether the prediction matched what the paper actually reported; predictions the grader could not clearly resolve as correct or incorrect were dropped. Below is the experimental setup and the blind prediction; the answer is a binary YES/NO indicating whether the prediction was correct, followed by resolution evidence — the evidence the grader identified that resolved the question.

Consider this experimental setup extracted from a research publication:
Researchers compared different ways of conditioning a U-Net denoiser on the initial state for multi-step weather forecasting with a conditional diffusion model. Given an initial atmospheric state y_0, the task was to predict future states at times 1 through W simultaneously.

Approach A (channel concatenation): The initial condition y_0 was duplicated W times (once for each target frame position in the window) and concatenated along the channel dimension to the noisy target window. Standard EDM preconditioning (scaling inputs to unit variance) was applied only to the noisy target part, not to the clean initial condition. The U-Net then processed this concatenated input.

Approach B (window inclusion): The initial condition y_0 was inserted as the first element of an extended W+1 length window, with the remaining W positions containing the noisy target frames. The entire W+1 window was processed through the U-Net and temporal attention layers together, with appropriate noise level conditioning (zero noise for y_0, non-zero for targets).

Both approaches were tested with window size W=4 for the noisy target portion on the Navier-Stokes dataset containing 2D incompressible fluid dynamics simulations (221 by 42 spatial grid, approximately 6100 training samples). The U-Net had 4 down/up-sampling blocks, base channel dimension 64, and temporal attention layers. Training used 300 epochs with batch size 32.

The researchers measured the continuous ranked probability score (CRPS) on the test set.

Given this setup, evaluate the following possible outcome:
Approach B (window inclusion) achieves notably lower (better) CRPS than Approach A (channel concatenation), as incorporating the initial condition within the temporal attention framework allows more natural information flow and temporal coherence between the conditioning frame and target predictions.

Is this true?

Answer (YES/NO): NO